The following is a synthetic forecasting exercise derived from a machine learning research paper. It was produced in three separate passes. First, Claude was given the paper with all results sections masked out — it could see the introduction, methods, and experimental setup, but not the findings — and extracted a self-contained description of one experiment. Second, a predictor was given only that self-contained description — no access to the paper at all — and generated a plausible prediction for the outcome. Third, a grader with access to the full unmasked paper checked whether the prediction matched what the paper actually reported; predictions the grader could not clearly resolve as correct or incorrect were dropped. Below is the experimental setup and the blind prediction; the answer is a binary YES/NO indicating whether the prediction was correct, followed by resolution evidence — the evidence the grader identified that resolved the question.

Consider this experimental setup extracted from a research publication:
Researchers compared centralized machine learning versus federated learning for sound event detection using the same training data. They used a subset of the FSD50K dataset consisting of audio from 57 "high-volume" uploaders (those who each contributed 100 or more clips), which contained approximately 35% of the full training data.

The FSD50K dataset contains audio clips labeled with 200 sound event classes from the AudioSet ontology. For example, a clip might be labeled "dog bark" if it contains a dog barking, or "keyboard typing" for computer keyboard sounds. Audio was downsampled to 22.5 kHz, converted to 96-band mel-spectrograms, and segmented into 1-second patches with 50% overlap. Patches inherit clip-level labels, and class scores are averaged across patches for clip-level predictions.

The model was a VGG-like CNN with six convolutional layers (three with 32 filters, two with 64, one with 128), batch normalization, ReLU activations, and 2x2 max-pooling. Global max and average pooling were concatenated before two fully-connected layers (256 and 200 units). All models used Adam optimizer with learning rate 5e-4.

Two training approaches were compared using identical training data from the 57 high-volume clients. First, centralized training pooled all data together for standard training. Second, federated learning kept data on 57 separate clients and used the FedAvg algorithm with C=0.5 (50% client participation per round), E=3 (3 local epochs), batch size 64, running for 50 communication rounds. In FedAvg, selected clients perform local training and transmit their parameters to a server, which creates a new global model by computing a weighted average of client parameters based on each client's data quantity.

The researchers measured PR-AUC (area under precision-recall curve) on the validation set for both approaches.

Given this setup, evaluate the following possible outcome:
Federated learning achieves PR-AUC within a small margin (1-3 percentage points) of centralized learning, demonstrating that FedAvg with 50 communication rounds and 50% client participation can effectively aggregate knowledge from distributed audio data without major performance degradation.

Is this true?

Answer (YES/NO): YES